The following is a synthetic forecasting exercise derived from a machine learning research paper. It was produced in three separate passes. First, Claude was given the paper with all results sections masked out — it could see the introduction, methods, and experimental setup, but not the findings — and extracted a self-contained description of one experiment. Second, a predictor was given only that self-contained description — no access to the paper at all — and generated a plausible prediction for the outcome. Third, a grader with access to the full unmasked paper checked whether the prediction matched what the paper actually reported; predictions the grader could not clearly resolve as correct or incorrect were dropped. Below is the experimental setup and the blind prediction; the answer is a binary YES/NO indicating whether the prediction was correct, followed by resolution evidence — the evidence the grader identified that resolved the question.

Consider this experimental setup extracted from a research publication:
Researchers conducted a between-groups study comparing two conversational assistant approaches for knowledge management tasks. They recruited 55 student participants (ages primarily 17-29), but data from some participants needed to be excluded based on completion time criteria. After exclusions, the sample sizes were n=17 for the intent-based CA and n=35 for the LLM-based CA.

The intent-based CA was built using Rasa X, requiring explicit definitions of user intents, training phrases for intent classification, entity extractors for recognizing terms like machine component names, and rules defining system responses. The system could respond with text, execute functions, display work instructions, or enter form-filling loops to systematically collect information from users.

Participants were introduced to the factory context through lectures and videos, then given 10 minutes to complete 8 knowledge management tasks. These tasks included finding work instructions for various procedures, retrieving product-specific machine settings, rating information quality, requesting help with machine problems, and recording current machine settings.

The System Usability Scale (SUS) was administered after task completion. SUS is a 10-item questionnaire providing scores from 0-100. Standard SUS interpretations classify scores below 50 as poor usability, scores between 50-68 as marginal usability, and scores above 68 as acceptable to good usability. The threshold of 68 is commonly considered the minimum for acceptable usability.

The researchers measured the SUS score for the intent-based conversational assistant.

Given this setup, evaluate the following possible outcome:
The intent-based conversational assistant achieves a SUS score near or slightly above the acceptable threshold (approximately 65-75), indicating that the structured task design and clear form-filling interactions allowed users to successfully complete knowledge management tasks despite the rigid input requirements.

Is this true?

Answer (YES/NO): NO